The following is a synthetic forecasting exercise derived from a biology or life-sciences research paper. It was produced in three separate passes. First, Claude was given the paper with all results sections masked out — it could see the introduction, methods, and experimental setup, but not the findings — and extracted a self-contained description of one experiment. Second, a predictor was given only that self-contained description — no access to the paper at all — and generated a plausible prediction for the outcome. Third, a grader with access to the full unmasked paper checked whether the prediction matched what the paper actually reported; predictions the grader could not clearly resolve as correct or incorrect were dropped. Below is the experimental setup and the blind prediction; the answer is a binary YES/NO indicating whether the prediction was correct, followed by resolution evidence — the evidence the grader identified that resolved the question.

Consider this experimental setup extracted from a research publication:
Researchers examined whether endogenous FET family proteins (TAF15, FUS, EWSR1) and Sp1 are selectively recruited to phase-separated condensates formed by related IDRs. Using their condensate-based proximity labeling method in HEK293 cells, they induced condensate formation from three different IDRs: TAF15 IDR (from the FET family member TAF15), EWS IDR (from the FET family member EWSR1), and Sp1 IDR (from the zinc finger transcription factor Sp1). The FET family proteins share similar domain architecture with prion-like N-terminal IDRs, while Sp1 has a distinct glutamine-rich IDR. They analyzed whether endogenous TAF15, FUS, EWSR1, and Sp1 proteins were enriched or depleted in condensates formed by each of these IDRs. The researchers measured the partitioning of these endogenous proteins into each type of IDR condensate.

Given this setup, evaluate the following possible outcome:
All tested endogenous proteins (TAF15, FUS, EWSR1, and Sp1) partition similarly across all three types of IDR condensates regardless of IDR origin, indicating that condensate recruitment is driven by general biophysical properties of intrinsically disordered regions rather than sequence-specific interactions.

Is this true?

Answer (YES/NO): NO